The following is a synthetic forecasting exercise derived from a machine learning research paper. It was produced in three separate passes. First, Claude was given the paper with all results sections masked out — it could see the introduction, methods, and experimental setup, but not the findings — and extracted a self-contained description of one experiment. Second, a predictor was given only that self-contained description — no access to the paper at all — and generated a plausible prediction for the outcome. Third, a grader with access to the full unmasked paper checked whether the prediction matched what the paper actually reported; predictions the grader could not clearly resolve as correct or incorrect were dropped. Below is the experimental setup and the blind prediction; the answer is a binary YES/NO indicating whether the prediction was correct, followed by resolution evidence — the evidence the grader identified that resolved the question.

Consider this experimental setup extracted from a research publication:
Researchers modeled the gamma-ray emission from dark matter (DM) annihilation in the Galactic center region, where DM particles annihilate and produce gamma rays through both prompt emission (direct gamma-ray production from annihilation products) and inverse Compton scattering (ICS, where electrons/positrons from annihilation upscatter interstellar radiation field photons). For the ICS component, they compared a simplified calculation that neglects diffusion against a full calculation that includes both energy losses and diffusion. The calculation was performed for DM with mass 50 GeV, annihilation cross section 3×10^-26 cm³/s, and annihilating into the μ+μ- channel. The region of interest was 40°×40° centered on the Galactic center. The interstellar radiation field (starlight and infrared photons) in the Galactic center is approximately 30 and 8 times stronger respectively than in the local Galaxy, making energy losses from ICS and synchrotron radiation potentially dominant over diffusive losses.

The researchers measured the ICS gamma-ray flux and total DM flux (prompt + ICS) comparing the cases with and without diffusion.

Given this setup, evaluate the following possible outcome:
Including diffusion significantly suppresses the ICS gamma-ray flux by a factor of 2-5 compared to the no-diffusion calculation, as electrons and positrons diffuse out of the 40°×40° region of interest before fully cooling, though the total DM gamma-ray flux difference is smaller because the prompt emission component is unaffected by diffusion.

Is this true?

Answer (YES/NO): NO